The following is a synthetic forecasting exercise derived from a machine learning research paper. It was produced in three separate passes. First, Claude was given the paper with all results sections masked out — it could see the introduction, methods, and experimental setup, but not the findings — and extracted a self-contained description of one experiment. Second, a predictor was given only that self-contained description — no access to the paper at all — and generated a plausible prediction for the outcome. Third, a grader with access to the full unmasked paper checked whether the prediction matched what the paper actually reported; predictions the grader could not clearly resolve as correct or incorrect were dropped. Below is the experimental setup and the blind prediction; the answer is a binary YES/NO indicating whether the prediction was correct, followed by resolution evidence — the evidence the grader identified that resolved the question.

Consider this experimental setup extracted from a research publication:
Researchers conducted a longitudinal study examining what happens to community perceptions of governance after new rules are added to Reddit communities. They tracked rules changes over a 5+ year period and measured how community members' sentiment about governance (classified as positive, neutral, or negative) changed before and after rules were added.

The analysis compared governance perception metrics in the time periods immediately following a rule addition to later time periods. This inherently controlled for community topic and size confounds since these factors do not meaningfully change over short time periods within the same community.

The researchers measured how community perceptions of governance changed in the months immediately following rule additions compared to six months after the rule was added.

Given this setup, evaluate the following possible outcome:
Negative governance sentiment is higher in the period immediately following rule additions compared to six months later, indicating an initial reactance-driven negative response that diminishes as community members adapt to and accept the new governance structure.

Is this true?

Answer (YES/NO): NO